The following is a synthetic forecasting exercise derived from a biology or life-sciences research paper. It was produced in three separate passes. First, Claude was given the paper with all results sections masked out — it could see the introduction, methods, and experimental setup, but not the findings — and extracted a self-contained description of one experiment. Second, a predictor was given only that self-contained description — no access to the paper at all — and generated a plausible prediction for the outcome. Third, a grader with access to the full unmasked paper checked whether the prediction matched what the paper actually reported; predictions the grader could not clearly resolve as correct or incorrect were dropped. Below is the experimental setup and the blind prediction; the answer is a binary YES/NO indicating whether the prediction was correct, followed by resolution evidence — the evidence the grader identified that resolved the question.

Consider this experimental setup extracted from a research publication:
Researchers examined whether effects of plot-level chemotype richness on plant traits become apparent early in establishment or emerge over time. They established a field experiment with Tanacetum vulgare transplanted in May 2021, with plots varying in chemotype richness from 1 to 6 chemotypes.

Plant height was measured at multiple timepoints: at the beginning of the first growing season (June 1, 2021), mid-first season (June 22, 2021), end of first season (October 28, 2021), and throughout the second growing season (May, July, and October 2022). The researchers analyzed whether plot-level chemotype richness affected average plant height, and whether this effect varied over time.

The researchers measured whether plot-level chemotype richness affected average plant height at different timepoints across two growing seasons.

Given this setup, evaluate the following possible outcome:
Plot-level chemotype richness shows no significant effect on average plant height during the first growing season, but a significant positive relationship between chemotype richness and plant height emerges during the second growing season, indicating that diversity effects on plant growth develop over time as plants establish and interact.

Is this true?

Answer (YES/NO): NO